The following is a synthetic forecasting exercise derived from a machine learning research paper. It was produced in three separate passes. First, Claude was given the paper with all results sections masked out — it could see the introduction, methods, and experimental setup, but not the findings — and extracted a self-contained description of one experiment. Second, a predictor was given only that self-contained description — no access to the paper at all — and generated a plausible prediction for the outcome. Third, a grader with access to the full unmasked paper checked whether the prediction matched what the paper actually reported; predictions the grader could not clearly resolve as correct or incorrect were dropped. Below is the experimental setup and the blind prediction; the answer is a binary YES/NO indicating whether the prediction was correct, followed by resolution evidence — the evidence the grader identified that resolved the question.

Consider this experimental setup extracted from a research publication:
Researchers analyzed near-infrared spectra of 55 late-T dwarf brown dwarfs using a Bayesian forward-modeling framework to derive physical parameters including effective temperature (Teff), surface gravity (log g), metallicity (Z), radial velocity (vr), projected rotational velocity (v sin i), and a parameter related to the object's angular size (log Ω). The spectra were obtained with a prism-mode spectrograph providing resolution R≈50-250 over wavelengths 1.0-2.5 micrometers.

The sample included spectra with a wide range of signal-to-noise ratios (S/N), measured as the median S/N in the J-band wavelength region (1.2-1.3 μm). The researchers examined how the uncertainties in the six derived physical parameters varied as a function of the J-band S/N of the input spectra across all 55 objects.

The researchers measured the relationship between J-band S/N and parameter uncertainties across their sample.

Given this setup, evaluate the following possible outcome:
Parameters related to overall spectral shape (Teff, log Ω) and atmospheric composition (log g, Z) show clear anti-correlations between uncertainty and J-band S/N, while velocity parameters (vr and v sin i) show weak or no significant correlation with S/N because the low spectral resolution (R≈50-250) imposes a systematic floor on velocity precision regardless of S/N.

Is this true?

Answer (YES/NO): NO